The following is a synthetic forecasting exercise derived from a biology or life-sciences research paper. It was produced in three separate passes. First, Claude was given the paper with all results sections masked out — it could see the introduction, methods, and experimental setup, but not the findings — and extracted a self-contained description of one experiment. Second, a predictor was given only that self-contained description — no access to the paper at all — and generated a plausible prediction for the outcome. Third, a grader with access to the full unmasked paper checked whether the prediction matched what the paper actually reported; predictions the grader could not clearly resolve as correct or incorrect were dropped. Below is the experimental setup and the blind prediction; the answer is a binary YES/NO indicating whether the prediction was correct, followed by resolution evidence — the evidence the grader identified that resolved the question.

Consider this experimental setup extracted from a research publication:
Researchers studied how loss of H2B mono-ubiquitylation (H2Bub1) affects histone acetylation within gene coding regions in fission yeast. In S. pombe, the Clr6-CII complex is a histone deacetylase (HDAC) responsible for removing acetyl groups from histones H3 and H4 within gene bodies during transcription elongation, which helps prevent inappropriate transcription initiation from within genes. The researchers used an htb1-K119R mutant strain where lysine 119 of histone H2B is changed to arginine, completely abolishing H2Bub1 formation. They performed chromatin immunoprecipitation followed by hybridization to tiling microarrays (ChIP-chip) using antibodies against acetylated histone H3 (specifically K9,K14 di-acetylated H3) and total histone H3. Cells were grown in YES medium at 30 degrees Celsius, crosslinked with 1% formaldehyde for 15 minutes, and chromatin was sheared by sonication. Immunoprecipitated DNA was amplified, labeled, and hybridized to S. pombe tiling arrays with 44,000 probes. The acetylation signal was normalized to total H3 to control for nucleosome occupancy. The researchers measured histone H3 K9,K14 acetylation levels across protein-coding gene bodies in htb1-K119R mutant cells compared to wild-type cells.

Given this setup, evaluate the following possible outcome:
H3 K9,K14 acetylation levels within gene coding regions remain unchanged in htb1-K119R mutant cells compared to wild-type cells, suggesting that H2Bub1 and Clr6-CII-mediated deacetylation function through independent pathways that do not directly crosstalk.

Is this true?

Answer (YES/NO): NO